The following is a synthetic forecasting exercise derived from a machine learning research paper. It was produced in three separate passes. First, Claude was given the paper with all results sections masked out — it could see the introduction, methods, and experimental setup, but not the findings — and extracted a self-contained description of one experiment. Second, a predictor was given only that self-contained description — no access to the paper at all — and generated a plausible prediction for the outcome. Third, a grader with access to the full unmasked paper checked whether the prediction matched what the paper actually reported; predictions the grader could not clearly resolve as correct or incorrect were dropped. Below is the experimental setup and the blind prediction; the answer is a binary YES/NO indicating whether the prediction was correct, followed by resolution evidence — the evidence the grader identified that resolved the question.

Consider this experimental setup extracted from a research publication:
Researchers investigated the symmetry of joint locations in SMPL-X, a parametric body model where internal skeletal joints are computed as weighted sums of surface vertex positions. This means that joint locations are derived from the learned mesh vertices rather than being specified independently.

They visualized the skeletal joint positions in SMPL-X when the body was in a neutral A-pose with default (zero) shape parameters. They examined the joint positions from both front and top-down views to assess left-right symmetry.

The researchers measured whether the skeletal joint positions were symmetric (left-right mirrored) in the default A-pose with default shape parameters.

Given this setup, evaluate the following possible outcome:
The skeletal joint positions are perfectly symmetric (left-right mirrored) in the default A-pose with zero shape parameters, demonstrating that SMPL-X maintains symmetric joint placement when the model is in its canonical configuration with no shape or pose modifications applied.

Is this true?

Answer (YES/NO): NO